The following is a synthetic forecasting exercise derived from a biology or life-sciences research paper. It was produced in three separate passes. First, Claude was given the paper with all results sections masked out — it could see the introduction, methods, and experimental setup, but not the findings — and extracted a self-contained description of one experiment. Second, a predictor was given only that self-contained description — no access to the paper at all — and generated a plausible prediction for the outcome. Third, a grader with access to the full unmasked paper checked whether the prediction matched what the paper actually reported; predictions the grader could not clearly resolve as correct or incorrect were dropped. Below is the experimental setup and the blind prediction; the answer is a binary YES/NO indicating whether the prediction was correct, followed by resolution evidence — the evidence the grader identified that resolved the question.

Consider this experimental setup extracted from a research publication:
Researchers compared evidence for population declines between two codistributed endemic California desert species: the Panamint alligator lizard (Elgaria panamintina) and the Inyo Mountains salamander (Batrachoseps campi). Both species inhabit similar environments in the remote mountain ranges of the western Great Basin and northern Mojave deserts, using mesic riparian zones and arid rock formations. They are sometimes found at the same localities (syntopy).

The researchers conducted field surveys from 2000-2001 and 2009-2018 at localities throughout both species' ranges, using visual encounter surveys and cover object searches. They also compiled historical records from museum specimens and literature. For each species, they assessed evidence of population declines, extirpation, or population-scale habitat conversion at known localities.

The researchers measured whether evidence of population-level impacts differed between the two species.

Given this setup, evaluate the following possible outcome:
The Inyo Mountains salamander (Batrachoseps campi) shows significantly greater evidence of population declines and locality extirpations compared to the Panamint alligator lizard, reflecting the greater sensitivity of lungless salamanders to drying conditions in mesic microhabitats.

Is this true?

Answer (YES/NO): NO